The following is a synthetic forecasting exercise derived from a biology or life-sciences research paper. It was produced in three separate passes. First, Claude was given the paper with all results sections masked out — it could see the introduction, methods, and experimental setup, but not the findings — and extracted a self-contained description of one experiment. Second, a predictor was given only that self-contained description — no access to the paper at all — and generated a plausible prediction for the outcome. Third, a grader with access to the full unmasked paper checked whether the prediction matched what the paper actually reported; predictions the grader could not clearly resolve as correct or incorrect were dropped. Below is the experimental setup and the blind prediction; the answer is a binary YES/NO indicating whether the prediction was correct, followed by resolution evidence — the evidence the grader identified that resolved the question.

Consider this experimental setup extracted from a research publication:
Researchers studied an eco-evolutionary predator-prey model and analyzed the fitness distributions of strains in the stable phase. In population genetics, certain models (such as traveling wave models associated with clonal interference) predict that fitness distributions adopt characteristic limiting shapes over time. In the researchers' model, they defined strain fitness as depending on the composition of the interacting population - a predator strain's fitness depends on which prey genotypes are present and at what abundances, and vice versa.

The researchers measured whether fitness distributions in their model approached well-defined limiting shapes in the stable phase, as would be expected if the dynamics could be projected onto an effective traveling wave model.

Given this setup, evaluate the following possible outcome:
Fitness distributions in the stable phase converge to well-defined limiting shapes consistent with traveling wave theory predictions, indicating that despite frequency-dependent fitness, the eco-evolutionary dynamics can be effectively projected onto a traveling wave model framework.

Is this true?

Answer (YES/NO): NO